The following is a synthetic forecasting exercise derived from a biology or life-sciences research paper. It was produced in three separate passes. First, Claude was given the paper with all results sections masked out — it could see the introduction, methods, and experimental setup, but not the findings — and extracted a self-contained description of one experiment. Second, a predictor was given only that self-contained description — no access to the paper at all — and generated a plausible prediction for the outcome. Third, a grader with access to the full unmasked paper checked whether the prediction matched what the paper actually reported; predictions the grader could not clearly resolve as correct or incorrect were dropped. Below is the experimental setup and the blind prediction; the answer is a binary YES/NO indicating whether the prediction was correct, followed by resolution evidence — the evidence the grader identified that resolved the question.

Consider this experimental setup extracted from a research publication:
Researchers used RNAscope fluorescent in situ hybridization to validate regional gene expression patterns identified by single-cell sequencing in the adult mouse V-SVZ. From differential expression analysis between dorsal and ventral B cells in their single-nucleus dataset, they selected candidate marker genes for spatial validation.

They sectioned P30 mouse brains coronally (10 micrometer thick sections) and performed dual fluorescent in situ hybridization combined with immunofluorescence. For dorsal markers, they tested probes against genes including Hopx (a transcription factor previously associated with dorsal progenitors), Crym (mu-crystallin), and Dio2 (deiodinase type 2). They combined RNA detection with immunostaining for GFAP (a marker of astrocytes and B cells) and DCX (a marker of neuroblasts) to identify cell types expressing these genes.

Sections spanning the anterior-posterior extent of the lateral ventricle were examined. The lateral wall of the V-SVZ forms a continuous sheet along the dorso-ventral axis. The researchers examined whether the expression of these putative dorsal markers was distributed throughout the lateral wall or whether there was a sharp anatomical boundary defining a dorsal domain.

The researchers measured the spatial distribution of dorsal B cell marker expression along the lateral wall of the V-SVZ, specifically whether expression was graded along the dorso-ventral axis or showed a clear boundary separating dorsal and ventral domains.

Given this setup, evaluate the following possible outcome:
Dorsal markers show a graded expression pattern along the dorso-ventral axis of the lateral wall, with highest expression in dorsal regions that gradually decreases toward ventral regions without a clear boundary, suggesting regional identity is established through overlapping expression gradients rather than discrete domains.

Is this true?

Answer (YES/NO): NO